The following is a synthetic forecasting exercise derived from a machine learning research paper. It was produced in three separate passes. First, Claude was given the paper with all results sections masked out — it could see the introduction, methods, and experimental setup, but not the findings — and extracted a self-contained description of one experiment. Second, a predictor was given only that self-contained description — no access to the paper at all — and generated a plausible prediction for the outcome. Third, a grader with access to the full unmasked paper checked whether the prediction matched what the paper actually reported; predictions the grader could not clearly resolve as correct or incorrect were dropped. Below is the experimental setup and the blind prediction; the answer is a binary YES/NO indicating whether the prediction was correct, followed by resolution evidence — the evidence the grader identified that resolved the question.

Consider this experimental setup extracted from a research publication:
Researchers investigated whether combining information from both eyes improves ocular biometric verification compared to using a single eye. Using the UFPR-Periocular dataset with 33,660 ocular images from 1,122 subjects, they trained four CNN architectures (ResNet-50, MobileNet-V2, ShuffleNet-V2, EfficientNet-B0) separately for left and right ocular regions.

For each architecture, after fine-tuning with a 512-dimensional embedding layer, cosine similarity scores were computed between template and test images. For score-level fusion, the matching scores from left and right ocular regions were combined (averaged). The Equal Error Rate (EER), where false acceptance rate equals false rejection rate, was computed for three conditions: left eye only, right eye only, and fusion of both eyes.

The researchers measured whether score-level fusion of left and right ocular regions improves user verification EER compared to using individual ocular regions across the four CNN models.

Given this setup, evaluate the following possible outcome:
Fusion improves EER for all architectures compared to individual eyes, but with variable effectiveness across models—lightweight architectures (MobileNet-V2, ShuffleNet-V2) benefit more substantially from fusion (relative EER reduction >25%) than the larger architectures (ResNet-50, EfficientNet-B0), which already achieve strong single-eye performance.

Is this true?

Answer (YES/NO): NO